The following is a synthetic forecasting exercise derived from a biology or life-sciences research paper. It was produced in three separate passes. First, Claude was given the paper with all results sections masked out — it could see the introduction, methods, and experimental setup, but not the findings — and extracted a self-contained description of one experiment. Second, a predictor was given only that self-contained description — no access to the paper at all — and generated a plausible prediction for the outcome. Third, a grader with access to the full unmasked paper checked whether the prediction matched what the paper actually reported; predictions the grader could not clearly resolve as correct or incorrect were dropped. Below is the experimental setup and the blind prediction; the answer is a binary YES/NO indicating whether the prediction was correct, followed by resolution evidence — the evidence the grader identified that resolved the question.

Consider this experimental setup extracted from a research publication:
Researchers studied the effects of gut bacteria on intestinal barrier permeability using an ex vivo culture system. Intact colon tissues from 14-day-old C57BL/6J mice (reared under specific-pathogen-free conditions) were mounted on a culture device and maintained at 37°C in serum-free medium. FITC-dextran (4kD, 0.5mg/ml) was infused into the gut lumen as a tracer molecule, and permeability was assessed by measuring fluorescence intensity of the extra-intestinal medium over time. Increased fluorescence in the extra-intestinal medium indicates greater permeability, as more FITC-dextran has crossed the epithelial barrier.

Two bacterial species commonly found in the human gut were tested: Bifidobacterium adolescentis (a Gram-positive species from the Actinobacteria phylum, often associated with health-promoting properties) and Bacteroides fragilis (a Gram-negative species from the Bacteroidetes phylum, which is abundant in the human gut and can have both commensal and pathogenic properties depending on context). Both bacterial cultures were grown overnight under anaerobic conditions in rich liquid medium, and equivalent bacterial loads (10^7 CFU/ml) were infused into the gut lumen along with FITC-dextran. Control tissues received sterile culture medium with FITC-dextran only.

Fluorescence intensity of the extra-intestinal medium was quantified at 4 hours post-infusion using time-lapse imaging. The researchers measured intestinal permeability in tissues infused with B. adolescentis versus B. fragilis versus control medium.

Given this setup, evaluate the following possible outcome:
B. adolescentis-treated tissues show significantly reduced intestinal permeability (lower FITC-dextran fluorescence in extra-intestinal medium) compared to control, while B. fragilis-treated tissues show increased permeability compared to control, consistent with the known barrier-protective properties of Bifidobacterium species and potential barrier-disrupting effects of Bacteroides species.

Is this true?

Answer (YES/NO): NO